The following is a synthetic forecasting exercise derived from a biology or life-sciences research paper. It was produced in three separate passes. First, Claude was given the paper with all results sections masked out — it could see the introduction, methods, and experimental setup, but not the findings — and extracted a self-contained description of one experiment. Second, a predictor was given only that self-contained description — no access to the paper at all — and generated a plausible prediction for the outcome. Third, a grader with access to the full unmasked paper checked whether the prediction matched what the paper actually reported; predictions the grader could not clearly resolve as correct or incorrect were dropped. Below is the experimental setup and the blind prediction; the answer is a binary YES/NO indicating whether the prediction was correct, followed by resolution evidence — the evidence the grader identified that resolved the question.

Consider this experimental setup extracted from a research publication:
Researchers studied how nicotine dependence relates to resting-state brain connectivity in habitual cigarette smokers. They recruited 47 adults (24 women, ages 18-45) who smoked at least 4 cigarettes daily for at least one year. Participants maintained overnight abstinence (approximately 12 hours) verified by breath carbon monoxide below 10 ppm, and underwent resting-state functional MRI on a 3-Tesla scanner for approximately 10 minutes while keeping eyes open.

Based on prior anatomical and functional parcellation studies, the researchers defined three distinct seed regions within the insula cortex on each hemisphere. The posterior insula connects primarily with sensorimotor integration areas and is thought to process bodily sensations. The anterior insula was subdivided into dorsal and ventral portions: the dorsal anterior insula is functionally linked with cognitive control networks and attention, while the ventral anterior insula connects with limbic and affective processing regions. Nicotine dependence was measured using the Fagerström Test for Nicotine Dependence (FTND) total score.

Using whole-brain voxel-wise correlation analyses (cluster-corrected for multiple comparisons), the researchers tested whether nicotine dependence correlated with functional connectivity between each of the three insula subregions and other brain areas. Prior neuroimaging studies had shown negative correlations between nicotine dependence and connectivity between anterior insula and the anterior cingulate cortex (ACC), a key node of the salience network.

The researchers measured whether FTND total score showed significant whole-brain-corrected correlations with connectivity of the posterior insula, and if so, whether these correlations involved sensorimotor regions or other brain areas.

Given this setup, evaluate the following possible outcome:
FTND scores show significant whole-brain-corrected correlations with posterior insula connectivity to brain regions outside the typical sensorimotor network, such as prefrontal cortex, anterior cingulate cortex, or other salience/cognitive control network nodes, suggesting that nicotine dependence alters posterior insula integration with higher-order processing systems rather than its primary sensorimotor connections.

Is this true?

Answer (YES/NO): NO